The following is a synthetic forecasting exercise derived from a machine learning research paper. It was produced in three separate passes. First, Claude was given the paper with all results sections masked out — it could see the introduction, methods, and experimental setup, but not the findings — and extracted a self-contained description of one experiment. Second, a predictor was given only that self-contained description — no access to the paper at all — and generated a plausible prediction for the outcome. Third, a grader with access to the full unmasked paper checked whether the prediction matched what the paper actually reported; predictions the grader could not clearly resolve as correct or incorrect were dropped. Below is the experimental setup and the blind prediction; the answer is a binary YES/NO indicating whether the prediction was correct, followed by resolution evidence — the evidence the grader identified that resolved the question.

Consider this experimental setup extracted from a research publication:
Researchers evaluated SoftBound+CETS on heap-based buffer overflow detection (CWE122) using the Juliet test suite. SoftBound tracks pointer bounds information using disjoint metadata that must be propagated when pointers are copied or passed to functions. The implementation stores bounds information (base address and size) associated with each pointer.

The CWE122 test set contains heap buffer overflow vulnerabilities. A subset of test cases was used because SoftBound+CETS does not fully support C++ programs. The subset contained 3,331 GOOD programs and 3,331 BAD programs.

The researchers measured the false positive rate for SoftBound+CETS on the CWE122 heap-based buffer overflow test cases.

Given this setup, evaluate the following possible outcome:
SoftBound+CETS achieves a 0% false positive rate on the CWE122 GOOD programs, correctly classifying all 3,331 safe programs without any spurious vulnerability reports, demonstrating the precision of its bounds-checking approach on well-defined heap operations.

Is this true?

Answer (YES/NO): NO